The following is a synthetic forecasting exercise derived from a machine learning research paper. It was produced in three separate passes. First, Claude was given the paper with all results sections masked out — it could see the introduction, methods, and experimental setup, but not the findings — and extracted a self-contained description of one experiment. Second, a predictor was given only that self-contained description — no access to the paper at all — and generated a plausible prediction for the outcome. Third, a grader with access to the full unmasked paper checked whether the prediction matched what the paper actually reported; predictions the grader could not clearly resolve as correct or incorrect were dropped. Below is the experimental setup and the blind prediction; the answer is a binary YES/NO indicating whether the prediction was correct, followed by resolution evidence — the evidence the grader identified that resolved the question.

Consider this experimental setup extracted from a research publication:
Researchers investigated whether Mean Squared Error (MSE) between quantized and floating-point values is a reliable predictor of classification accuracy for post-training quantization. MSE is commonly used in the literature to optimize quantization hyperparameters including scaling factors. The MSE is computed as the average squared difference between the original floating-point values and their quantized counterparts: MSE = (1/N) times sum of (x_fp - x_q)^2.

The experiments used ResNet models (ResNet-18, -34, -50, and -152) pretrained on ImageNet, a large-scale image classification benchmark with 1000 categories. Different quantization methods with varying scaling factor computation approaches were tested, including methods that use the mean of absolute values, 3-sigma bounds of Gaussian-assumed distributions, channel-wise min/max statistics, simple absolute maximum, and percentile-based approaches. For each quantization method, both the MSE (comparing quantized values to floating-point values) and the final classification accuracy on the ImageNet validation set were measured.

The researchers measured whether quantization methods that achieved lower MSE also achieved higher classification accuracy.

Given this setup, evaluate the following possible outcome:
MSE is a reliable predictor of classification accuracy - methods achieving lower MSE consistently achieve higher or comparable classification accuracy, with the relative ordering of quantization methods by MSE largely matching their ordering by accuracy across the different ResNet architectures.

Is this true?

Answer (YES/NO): NO